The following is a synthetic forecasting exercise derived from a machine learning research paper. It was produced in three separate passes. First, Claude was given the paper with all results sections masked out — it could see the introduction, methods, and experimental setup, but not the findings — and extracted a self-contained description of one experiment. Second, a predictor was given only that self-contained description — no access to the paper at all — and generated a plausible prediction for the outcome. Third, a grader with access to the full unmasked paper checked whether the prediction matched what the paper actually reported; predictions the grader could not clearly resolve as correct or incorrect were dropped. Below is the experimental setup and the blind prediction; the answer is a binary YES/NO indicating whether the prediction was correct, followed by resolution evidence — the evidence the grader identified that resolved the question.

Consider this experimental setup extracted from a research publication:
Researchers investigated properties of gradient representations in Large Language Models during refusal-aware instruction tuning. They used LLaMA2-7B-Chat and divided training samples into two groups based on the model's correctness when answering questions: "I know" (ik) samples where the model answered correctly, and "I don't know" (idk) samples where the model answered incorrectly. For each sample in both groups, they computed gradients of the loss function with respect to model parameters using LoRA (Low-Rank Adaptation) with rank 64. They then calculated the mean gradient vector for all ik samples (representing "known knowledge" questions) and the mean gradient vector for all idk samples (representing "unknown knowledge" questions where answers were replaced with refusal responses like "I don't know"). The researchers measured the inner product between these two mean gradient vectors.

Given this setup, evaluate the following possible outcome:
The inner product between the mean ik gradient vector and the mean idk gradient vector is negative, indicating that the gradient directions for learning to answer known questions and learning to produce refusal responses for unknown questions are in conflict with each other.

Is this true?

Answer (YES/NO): NO